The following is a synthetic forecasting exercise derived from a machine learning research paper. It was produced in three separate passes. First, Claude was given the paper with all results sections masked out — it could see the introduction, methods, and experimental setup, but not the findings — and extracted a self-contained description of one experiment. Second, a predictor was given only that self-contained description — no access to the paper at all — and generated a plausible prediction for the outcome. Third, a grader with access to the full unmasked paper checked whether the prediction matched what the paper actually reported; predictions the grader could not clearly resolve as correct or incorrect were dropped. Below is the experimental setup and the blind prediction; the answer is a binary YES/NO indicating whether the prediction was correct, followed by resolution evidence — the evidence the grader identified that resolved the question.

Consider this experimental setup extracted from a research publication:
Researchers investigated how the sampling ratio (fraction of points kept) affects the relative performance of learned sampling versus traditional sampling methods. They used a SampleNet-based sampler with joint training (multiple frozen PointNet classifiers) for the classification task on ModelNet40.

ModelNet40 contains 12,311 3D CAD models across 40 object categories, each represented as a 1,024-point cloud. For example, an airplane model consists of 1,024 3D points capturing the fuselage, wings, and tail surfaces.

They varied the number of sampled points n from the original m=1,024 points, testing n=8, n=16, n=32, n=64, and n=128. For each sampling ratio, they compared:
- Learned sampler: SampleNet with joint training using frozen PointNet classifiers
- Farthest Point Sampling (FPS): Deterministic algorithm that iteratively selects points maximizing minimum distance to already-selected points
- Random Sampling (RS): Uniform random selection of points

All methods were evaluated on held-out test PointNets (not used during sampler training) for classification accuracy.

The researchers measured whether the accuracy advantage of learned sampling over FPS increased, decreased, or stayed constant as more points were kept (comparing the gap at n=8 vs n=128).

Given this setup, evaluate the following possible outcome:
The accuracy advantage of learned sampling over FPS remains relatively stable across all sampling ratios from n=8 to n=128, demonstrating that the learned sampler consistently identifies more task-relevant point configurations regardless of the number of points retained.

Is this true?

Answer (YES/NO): NO